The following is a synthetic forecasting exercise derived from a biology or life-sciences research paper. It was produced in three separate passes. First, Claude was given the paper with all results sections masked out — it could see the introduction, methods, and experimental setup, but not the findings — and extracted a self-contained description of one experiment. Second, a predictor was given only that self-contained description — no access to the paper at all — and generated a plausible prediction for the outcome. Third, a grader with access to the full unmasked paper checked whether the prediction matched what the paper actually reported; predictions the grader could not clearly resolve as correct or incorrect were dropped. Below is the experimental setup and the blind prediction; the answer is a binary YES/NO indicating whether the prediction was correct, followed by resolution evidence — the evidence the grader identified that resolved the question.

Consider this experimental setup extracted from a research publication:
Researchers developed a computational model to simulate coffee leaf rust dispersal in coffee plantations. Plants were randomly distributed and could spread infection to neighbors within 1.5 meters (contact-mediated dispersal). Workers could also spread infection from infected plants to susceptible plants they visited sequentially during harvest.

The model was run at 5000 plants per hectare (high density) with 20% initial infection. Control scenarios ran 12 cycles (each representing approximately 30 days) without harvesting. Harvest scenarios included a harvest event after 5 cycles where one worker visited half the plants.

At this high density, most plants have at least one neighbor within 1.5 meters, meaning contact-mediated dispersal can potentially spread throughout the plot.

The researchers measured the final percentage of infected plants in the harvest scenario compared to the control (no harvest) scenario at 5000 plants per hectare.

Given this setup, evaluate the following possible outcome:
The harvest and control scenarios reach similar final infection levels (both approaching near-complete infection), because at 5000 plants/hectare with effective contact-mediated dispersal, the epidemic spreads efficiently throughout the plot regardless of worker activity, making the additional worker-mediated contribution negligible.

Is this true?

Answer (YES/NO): YES